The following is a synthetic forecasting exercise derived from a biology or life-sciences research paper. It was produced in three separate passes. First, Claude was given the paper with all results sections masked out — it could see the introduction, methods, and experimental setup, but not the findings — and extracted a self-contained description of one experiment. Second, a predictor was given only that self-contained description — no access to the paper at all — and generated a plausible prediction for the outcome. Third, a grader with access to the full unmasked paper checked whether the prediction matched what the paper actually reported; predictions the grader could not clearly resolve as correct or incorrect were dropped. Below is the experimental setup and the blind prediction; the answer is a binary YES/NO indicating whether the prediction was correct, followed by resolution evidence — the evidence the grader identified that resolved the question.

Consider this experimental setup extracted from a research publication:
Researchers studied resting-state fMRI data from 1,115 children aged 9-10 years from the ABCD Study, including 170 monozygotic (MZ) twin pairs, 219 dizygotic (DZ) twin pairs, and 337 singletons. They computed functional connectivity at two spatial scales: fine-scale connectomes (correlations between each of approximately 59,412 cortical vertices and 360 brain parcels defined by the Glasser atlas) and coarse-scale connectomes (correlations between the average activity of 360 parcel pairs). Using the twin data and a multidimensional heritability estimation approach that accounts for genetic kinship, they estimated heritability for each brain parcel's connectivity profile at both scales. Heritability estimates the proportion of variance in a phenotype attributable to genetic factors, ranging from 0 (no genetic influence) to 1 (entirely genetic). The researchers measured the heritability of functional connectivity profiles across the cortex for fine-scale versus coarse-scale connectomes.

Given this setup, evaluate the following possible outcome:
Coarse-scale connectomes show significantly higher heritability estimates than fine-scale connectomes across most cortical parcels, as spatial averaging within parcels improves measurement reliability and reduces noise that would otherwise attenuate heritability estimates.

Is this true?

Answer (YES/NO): NO